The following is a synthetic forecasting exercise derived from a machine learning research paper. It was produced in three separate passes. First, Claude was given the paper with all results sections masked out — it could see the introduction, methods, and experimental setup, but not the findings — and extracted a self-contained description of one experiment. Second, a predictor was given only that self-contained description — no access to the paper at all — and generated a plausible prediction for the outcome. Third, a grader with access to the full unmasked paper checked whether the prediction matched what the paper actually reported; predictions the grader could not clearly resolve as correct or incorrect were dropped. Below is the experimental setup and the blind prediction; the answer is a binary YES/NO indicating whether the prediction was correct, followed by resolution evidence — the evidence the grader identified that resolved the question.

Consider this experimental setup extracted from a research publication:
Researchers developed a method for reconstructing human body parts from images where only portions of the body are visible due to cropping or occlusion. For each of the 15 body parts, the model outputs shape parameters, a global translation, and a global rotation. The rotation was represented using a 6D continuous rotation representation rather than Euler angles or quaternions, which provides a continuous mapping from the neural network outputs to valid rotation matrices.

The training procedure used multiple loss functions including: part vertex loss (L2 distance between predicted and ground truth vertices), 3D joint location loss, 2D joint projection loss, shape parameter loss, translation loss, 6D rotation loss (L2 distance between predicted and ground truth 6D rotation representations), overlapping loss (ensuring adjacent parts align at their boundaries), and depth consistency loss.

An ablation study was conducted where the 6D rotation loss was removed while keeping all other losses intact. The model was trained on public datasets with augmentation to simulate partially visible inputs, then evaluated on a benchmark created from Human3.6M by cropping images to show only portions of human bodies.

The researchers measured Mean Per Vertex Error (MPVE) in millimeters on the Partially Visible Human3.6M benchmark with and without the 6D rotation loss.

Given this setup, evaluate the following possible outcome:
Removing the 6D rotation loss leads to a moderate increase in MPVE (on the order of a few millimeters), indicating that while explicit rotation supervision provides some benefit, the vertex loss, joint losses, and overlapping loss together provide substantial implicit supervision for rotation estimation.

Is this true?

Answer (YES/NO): NO